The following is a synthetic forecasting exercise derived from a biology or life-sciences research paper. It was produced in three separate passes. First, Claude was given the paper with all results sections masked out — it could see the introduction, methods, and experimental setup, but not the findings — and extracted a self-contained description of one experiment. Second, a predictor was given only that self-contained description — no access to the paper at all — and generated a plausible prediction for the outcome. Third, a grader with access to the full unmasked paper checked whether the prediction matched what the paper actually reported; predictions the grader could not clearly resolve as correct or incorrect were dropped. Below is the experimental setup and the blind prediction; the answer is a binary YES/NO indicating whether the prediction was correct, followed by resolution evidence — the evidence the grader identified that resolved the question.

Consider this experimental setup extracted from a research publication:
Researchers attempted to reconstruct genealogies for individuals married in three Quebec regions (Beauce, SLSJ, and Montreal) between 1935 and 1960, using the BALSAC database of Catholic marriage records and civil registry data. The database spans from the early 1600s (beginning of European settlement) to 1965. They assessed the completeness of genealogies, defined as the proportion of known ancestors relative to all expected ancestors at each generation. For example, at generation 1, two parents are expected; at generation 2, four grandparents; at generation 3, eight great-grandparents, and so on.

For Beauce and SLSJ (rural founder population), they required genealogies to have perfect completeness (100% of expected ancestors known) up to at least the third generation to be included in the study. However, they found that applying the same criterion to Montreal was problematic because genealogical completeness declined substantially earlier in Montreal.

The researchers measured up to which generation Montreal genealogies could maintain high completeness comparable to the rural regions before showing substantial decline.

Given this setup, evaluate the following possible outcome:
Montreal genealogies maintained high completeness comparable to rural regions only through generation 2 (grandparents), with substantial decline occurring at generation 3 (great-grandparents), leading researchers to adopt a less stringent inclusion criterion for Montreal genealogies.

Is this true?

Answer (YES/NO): NO